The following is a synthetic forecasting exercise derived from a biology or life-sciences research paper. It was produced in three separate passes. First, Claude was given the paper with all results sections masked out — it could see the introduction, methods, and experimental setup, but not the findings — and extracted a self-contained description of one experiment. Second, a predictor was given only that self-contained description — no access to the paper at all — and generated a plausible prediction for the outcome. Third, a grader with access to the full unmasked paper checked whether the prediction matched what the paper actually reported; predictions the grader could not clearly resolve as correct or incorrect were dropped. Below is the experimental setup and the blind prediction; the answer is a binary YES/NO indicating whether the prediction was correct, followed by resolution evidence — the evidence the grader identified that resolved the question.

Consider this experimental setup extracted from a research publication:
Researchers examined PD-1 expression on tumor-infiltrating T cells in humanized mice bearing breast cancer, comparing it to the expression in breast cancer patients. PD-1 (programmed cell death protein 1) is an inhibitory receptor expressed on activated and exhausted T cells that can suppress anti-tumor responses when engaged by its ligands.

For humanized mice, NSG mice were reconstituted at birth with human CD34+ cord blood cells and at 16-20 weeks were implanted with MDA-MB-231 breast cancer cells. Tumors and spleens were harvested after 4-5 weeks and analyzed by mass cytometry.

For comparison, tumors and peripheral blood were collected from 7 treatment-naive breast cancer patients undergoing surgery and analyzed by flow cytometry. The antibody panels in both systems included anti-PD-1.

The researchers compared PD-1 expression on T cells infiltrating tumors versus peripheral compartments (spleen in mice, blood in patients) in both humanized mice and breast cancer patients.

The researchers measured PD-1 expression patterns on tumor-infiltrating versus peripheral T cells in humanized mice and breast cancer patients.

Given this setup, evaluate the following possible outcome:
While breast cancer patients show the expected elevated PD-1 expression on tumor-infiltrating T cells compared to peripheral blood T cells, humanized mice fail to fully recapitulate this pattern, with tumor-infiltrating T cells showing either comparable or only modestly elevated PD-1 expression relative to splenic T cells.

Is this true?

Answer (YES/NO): NO